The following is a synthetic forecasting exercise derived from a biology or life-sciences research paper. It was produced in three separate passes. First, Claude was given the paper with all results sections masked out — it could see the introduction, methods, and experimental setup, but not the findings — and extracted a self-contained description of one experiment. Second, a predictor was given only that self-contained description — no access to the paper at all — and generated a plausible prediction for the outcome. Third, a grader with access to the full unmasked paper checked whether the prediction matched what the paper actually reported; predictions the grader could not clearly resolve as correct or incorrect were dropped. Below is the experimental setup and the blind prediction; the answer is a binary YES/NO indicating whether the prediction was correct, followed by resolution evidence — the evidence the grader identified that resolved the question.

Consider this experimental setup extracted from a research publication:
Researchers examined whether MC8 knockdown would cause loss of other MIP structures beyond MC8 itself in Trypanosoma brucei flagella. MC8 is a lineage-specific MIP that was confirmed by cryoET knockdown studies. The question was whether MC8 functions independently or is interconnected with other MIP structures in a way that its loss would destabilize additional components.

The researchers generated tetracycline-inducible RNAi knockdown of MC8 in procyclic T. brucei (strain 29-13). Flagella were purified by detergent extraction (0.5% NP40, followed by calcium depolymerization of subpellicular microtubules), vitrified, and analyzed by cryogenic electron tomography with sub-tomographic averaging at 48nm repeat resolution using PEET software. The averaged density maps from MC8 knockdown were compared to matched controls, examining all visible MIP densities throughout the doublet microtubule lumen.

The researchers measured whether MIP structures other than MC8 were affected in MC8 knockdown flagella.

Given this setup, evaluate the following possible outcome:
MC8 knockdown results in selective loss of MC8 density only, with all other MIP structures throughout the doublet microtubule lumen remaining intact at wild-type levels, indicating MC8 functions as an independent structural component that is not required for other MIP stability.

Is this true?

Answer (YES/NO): YES